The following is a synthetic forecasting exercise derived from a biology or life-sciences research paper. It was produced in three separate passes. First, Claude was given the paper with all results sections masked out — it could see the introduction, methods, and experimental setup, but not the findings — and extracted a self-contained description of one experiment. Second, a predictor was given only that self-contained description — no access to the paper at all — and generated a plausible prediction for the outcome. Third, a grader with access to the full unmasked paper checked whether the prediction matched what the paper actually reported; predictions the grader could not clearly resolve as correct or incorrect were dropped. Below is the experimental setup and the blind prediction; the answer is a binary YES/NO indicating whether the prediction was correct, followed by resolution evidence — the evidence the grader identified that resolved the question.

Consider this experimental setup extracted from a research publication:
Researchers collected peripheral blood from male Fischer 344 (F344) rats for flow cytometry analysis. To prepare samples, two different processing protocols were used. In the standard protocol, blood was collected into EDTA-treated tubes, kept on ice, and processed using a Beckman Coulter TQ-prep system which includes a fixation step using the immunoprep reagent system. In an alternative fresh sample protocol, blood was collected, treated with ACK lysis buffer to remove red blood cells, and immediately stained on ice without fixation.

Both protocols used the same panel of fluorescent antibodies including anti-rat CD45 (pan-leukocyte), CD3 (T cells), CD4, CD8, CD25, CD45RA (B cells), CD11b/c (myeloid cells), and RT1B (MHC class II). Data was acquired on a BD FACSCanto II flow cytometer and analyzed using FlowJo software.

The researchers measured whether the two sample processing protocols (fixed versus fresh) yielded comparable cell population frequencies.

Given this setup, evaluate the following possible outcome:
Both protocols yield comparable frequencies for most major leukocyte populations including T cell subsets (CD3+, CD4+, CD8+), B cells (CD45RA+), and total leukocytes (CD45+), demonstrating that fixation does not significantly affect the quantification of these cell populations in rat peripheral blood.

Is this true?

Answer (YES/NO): NO